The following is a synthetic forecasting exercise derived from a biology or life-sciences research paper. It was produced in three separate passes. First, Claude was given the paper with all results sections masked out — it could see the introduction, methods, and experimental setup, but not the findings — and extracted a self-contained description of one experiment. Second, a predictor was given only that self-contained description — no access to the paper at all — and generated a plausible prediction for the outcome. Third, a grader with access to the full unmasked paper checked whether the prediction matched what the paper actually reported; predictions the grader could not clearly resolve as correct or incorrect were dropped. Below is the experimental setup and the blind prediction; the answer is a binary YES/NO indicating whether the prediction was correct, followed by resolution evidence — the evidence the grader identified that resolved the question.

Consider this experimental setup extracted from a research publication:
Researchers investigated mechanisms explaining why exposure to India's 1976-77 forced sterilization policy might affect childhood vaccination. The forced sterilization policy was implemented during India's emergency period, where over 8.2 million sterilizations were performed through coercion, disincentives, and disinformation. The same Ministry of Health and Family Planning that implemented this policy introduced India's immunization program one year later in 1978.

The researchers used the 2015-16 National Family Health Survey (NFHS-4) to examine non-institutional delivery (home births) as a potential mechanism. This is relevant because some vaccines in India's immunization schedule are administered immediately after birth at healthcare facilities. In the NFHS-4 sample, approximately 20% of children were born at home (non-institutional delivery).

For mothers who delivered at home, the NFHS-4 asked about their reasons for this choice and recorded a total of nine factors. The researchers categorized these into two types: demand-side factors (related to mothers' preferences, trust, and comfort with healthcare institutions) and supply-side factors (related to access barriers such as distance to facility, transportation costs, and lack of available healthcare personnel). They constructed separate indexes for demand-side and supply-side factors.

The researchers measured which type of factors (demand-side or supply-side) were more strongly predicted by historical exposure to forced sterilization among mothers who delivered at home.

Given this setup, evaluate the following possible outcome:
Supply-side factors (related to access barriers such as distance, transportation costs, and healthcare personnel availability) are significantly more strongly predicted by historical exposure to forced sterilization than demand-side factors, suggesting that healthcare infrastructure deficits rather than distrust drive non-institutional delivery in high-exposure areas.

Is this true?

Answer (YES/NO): NO